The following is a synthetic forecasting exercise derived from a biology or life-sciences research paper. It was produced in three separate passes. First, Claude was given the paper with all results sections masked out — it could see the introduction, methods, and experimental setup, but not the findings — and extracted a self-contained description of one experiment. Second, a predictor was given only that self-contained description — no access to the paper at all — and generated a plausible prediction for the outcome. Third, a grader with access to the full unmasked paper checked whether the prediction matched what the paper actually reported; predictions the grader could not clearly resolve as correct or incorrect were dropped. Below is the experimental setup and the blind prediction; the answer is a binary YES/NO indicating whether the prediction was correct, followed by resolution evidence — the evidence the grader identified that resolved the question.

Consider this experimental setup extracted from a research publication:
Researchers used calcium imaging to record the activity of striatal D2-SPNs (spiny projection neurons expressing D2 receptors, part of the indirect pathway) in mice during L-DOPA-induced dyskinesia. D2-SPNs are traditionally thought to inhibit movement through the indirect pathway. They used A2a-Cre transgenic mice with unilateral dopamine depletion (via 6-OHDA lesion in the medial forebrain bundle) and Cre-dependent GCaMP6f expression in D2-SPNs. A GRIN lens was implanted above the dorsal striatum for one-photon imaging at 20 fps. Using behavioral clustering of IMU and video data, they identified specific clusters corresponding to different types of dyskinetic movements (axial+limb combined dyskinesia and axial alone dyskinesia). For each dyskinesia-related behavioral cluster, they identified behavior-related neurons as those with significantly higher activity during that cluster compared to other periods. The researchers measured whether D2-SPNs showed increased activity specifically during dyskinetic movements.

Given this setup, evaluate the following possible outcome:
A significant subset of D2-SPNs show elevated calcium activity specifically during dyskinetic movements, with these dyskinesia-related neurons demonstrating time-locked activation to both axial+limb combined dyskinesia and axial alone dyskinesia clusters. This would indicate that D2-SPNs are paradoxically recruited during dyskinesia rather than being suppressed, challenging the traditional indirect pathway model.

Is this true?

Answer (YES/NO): YES